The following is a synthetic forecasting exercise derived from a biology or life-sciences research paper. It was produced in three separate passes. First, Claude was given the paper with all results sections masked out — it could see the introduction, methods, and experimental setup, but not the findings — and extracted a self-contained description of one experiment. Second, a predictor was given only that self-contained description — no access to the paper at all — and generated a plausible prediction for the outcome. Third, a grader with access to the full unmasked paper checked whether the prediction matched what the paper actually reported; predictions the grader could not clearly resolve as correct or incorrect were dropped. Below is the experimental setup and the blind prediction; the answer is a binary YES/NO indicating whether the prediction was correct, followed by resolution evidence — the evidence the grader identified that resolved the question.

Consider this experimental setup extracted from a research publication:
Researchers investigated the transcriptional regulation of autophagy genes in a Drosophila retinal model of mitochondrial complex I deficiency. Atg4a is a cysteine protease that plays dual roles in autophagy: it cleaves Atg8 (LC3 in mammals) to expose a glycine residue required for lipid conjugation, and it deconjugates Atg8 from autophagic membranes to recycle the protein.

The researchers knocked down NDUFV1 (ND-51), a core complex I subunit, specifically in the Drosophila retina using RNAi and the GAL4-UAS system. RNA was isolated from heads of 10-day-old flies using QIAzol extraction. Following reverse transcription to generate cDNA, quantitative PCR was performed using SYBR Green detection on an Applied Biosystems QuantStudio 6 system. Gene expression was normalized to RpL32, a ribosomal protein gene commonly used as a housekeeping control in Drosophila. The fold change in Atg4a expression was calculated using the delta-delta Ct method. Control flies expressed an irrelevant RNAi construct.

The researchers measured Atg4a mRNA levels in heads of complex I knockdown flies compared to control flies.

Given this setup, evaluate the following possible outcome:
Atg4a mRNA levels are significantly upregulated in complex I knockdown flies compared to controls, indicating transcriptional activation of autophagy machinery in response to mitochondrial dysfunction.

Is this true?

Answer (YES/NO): YES